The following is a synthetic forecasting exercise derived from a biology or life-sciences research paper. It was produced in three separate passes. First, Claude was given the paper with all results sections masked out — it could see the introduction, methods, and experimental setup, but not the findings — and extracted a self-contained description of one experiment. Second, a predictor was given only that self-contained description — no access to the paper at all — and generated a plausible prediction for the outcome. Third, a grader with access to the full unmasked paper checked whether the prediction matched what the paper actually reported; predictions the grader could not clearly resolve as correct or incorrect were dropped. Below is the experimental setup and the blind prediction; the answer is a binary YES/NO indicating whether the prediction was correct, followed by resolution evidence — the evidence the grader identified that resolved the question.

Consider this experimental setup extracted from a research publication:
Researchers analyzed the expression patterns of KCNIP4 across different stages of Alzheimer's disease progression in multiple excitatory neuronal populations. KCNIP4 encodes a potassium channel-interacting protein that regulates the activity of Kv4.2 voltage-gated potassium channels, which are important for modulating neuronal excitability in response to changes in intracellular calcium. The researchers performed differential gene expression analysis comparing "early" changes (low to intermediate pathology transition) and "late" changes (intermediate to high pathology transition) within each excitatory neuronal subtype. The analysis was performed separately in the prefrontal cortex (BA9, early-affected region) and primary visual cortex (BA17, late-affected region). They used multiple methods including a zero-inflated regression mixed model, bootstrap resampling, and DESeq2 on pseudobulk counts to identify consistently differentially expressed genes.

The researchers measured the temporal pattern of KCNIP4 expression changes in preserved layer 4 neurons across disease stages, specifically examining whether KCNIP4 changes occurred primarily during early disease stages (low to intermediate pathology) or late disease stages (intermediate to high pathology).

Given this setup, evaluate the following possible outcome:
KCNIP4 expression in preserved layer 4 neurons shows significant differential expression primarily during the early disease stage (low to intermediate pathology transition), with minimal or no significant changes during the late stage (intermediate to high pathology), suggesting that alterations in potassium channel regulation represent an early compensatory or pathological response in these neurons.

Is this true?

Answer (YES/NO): YES